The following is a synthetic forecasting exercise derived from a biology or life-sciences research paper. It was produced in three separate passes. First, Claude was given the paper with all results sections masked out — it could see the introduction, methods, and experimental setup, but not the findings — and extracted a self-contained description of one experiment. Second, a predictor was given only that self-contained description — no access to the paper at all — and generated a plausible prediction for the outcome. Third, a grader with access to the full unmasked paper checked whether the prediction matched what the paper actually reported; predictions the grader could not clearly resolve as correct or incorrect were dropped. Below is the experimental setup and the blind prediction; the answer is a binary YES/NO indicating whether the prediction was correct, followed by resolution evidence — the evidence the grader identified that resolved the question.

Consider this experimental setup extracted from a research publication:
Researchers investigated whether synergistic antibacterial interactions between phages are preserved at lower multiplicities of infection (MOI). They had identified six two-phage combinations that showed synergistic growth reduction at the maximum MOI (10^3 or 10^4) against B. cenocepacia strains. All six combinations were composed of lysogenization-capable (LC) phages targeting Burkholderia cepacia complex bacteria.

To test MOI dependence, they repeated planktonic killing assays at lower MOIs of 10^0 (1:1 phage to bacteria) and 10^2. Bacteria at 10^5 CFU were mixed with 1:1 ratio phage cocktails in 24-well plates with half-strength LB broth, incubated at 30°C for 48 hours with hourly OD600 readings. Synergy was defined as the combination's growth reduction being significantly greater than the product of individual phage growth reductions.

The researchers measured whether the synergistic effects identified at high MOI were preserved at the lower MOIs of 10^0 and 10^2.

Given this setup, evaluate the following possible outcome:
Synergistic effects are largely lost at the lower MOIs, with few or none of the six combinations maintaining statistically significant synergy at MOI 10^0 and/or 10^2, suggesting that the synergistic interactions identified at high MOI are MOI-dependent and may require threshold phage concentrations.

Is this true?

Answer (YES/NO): NO